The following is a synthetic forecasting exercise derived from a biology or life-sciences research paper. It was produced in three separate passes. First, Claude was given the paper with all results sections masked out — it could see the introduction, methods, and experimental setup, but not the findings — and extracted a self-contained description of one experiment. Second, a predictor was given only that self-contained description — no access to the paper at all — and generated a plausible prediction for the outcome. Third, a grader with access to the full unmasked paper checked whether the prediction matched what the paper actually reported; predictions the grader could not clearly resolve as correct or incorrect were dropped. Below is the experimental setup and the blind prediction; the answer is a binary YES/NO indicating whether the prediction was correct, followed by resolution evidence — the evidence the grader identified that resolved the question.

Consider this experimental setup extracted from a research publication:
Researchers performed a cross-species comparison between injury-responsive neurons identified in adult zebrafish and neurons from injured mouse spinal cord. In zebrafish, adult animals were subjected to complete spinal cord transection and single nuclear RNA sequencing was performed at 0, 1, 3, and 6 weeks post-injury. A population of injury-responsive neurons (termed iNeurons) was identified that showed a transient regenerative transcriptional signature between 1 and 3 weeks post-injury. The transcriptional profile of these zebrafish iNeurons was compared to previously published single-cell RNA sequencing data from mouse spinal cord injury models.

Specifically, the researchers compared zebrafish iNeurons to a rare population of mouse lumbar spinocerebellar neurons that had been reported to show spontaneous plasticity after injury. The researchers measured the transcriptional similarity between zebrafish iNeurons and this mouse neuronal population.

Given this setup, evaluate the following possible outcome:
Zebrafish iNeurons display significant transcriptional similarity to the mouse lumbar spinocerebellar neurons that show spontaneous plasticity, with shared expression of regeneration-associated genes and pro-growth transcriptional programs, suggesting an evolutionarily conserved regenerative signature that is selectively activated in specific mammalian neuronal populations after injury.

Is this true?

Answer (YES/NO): YES